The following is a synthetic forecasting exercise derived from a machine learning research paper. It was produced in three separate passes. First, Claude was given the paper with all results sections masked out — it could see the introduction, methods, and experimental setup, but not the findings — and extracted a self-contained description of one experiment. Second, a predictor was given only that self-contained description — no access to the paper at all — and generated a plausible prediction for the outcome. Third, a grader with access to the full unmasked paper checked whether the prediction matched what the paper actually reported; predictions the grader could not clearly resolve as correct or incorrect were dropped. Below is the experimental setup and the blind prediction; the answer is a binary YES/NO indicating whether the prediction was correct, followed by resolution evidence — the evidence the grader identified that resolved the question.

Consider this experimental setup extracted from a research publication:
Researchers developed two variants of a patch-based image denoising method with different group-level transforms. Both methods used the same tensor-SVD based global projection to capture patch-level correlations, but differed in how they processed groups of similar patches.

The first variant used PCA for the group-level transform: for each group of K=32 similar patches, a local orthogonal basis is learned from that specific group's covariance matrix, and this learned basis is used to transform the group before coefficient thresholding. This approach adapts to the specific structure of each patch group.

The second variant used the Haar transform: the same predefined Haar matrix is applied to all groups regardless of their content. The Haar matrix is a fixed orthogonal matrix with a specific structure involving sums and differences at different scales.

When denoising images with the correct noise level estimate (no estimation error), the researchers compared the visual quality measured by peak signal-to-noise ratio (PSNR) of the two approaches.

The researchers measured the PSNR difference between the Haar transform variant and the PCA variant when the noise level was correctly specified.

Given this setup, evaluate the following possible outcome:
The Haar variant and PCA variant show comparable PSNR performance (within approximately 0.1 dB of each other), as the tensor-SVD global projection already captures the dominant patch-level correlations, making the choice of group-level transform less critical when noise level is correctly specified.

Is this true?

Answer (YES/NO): YES